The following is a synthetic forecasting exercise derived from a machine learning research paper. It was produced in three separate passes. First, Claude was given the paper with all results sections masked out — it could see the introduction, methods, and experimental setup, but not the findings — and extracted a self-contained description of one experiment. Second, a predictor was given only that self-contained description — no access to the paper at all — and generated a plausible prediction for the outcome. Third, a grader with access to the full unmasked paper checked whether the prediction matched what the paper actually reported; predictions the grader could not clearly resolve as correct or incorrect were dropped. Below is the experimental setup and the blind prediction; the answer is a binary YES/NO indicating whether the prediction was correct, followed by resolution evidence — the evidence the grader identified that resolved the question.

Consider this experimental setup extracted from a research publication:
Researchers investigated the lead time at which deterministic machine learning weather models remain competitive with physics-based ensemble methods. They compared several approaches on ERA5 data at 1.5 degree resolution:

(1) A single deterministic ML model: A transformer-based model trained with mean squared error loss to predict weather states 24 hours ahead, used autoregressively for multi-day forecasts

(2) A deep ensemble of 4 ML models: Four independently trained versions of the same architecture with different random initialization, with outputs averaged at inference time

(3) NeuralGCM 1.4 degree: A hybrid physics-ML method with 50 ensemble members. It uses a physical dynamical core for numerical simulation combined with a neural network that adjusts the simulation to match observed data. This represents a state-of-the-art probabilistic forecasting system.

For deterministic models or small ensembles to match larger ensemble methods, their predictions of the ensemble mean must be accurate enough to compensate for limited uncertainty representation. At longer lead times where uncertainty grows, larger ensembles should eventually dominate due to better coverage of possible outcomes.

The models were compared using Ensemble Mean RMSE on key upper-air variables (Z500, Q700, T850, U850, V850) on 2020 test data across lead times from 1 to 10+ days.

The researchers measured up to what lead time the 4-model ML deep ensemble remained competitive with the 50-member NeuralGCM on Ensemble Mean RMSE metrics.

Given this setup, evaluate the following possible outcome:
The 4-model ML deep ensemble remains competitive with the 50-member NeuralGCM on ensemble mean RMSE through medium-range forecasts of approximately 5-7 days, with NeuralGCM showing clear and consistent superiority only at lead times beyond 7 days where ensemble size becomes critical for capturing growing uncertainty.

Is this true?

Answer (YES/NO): NO